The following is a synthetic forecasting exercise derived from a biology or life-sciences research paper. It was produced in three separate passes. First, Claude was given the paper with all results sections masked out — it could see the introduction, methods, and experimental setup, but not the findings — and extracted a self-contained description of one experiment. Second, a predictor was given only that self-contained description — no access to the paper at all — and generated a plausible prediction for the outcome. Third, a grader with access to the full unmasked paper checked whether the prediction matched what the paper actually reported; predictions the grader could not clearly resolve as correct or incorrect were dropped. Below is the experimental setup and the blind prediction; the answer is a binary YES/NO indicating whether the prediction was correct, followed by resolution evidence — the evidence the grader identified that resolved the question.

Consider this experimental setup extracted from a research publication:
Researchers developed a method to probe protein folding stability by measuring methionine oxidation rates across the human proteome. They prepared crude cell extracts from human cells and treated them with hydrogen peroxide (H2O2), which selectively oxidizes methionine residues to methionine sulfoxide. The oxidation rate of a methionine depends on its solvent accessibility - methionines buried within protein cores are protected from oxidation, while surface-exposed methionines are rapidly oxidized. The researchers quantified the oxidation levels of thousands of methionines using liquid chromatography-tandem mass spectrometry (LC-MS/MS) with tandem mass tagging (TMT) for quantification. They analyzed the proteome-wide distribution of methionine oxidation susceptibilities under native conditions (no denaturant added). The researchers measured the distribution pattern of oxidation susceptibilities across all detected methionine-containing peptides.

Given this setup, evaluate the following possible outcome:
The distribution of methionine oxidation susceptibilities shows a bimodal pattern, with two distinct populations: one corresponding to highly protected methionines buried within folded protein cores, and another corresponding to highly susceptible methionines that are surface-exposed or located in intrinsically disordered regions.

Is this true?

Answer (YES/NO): YES